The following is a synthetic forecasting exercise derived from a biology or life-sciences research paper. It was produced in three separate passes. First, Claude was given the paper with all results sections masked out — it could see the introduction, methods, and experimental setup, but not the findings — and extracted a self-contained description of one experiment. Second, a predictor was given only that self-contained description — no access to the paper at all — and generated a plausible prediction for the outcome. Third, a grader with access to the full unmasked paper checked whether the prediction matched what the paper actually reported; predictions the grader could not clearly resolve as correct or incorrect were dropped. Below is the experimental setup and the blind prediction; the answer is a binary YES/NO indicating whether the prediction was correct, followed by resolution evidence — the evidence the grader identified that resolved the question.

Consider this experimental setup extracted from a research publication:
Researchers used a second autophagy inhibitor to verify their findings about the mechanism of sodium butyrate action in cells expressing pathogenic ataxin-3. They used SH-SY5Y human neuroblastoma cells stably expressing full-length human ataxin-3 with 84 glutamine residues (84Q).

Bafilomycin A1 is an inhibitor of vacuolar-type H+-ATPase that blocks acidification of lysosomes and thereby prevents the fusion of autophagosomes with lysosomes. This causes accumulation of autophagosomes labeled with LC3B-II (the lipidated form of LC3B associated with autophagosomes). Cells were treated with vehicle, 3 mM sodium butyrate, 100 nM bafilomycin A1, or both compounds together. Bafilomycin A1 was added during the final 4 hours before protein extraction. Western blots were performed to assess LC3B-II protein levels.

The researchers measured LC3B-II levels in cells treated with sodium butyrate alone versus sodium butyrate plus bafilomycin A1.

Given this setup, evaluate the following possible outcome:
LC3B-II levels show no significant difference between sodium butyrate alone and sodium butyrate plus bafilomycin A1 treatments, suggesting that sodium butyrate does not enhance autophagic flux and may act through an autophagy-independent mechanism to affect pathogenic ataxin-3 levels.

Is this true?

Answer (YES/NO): NO